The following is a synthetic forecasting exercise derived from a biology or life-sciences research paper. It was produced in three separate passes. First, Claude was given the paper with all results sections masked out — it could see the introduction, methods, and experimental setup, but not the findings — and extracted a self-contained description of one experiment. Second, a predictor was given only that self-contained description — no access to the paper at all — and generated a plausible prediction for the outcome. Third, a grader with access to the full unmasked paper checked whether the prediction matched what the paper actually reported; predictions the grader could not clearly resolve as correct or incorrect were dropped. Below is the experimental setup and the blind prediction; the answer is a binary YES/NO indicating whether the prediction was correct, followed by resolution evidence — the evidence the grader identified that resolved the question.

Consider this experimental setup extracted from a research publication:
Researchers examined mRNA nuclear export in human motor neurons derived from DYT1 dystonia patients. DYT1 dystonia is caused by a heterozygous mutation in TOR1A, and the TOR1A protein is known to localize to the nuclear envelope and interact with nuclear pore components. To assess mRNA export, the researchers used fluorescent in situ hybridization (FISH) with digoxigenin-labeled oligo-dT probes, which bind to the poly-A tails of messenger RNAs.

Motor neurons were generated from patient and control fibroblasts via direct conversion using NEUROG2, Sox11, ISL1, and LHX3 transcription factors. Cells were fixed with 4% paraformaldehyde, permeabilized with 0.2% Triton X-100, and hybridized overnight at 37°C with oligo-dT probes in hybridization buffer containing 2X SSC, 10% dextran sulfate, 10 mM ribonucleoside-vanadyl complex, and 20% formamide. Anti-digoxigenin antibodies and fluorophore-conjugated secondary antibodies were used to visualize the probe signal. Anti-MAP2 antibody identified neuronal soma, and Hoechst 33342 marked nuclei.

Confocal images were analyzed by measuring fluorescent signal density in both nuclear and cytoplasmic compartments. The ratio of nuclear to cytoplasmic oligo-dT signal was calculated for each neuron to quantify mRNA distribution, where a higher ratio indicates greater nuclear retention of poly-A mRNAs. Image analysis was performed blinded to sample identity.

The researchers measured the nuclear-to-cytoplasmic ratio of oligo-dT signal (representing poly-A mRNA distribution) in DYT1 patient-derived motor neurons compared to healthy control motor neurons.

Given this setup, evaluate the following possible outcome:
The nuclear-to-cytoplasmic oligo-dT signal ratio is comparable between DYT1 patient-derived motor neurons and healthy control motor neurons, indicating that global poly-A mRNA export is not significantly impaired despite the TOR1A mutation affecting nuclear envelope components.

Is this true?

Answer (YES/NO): NO